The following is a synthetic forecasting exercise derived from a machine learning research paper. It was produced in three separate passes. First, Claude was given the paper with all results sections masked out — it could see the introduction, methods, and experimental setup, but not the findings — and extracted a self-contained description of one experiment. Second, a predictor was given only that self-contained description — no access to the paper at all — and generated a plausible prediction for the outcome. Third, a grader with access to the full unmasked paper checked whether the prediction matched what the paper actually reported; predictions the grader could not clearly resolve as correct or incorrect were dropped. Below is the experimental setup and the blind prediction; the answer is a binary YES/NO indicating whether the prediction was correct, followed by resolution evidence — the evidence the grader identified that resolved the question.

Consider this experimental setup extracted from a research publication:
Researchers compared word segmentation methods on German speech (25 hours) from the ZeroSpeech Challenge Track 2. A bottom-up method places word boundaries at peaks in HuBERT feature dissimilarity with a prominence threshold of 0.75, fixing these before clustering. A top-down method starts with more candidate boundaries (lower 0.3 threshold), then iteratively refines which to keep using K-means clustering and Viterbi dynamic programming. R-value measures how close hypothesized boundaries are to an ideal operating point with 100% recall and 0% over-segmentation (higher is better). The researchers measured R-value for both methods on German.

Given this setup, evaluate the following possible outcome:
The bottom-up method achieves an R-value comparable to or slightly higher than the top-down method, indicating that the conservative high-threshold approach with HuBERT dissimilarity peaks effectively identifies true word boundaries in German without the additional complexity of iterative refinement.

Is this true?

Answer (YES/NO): NO